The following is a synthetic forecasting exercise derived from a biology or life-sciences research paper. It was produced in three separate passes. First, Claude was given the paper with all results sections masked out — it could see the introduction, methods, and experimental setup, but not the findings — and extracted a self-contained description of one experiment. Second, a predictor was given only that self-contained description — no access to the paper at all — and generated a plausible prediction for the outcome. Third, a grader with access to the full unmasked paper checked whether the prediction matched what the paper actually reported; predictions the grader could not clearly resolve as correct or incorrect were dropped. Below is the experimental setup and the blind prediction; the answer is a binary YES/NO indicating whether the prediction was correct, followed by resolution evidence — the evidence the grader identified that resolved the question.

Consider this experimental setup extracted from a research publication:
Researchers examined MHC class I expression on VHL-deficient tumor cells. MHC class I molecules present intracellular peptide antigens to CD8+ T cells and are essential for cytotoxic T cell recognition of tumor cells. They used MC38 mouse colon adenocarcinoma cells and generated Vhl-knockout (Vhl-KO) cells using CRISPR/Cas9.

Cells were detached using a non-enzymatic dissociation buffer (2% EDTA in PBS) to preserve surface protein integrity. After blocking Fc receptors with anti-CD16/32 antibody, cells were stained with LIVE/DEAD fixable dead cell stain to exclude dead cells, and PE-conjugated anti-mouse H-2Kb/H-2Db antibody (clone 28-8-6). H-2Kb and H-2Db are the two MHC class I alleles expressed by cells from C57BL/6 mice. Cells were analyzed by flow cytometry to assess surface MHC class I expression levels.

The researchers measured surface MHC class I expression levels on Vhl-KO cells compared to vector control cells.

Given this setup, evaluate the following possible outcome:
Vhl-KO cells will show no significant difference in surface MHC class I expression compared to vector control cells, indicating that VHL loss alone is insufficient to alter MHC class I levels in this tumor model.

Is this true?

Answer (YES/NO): NO